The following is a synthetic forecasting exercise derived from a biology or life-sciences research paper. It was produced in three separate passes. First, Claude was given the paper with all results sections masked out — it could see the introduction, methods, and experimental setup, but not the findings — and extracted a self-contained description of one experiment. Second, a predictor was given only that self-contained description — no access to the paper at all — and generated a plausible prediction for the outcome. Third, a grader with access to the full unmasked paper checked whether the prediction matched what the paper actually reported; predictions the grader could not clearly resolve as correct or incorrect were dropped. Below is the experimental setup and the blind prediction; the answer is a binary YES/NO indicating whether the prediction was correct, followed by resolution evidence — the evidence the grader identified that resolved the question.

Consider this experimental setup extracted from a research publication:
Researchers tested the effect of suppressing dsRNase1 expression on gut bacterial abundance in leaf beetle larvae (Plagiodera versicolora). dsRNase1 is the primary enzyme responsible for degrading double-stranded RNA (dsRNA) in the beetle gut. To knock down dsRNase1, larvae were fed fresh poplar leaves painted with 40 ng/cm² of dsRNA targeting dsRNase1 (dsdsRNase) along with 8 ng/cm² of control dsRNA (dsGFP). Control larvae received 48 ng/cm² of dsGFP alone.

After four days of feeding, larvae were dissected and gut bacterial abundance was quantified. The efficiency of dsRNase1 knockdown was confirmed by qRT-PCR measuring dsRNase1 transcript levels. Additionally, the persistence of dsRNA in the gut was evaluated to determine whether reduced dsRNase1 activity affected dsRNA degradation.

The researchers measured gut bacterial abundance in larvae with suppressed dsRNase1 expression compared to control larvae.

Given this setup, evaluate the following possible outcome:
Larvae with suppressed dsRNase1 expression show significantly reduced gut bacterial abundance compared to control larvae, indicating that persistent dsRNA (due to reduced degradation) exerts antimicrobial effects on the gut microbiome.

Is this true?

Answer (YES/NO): NO